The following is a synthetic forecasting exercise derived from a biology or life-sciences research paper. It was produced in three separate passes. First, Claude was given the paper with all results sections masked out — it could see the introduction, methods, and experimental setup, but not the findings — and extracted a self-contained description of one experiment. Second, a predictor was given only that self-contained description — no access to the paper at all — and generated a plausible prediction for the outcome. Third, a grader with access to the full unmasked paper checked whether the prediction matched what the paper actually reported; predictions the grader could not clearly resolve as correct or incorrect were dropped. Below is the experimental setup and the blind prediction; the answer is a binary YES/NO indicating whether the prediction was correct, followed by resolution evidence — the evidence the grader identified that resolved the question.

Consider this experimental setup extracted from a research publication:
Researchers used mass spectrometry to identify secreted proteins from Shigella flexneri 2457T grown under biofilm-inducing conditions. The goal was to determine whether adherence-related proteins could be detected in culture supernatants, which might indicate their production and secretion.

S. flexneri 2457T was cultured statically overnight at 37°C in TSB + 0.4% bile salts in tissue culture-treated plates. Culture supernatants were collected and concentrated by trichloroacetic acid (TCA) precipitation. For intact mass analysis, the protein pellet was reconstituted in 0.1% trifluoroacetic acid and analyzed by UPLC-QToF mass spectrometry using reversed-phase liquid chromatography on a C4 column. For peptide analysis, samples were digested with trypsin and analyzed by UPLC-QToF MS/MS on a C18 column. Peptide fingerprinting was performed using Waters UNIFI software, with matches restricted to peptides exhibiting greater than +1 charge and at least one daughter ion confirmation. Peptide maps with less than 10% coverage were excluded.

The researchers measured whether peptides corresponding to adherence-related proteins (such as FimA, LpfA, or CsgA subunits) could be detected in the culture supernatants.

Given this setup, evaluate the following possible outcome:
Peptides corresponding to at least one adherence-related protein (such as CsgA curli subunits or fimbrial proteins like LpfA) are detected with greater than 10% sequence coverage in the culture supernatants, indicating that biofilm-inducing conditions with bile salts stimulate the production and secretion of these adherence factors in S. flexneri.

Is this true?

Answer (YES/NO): YES